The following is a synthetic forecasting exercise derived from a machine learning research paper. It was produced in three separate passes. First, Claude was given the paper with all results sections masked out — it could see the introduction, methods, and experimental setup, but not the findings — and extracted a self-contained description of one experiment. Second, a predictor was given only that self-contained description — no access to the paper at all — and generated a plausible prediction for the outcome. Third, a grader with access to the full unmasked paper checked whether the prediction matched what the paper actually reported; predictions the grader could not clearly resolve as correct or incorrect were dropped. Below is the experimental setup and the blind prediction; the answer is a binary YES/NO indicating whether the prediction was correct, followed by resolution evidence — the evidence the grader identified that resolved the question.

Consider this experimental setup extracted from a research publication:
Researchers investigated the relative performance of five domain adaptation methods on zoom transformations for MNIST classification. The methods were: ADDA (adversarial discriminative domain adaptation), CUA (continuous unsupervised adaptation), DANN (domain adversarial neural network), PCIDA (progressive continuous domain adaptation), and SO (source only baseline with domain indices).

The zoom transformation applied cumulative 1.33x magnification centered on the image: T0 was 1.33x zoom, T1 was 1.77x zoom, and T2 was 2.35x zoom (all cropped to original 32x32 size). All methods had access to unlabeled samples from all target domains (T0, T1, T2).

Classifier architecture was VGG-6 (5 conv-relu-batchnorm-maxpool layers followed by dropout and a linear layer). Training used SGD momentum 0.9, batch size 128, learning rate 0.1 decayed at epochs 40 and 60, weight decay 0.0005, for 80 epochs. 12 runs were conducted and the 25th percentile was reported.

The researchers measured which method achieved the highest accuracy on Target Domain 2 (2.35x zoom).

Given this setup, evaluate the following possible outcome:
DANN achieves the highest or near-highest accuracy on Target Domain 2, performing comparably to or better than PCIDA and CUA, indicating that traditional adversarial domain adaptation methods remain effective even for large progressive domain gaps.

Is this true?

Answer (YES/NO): NO